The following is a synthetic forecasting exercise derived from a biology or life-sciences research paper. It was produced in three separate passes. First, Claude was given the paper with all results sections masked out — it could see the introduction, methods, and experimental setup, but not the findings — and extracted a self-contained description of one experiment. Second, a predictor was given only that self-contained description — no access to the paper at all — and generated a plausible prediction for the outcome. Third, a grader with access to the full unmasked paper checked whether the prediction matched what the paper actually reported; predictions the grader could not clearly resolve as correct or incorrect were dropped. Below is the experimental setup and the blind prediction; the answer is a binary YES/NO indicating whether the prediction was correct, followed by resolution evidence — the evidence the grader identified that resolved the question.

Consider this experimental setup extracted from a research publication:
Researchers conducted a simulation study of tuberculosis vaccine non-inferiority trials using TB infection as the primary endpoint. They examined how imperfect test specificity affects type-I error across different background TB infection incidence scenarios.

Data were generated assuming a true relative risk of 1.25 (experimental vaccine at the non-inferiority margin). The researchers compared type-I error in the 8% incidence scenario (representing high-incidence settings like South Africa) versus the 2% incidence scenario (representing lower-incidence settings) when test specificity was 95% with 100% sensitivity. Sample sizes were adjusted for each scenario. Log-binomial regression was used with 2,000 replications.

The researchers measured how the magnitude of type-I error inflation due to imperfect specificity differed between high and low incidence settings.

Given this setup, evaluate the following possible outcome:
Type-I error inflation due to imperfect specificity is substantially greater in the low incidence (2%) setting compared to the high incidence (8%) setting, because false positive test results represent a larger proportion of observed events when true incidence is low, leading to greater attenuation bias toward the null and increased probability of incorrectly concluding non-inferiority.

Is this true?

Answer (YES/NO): YES